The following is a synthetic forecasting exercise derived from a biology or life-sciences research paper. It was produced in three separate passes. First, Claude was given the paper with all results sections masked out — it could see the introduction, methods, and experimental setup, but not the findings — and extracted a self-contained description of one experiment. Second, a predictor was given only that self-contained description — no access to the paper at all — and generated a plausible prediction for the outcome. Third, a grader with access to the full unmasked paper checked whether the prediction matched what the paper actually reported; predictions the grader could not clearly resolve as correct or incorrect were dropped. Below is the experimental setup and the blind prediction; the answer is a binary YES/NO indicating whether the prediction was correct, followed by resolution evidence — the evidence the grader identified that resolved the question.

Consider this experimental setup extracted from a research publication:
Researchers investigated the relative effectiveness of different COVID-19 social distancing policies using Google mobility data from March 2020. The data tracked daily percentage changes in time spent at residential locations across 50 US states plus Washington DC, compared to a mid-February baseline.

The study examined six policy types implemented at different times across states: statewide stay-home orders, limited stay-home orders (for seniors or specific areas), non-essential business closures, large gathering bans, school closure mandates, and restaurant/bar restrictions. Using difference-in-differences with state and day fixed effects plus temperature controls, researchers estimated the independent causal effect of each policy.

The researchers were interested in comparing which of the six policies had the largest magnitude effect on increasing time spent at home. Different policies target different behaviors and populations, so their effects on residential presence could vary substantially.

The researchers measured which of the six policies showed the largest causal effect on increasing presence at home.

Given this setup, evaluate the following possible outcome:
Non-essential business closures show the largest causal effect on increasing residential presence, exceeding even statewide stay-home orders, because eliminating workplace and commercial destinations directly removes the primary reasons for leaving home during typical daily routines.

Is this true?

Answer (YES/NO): NO